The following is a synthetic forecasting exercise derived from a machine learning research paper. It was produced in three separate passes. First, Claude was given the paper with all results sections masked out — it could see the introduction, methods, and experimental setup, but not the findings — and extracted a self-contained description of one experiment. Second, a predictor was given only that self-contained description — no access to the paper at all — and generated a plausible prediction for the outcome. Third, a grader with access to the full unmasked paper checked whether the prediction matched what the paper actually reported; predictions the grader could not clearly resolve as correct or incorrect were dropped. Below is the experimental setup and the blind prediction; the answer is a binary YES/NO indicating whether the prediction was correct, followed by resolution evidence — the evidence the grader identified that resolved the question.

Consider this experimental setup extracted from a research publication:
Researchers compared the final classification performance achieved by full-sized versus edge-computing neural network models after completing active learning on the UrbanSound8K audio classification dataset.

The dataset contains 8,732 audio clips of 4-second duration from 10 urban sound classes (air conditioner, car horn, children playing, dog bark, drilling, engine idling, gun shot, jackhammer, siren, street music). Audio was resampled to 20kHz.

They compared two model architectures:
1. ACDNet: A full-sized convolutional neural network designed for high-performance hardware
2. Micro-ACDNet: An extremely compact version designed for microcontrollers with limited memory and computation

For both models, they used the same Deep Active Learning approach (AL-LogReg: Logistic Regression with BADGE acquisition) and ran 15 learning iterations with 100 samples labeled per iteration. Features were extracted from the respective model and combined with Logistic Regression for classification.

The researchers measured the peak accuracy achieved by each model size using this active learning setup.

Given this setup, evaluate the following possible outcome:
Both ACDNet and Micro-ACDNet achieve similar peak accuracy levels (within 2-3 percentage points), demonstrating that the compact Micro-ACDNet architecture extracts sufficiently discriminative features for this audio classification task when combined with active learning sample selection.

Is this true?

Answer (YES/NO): NO